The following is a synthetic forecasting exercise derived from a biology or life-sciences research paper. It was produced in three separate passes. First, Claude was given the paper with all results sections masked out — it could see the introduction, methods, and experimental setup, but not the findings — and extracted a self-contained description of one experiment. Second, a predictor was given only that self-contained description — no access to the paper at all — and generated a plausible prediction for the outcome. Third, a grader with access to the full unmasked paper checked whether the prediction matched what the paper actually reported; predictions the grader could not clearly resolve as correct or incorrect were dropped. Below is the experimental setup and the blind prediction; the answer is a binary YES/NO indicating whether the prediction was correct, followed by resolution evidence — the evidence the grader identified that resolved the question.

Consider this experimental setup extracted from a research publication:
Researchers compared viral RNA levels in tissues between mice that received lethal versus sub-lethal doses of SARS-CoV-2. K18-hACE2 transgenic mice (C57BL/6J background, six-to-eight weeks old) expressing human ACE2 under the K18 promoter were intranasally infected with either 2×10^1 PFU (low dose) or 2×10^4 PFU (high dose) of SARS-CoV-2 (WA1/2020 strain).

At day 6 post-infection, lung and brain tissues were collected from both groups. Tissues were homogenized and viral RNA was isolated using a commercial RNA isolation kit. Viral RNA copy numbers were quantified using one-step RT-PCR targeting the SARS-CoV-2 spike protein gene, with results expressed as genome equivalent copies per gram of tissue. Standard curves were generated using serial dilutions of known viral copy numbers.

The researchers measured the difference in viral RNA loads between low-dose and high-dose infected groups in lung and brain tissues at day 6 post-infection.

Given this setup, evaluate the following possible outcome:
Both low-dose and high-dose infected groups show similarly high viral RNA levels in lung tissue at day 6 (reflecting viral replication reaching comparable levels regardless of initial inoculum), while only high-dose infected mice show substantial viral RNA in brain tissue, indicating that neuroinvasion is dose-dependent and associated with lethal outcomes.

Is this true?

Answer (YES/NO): NO